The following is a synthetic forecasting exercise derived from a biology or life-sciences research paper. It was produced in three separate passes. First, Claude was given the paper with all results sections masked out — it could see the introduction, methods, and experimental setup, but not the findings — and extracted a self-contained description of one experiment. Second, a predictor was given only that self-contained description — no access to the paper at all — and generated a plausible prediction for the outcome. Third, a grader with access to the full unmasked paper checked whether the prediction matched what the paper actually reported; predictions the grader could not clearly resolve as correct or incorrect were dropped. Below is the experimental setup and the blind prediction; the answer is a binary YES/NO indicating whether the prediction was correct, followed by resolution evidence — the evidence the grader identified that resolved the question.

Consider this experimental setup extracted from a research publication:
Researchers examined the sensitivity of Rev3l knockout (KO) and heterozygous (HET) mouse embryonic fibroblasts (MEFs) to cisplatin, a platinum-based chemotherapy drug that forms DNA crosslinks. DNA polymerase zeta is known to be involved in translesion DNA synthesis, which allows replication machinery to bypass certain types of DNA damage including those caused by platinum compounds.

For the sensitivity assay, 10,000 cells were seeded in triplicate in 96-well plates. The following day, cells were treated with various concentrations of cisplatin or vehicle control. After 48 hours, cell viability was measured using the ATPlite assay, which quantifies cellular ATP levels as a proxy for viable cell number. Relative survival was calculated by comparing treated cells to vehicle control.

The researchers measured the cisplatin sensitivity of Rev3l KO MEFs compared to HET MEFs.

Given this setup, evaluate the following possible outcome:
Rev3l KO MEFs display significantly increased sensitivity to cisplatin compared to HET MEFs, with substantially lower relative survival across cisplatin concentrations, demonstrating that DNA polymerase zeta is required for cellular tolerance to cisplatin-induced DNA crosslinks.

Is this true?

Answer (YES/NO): YES